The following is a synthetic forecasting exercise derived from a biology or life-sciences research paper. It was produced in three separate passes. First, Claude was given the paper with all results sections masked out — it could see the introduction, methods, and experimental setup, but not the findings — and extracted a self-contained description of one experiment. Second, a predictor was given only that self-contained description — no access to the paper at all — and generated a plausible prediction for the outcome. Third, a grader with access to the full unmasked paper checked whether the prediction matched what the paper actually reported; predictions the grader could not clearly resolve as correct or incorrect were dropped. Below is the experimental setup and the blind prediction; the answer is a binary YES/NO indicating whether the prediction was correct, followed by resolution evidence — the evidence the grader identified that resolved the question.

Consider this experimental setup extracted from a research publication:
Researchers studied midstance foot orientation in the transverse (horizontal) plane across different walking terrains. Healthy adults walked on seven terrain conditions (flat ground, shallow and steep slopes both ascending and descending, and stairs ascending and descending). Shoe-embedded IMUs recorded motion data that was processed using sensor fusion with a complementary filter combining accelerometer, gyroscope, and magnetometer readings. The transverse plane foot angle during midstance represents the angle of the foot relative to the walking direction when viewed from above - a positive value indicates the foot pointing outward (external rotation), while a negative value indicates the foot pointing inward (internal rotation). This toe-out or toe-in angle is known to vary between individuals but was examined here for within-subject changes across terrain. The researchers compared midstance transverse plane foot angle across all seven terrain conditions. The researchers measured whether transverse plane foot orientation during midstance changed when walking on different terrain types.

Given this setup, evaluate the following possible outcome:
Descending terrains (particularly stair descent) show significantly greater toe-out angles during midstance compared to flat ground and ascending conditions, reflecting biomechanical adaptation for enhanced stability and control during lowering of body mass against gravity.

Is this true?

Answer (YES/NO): NO